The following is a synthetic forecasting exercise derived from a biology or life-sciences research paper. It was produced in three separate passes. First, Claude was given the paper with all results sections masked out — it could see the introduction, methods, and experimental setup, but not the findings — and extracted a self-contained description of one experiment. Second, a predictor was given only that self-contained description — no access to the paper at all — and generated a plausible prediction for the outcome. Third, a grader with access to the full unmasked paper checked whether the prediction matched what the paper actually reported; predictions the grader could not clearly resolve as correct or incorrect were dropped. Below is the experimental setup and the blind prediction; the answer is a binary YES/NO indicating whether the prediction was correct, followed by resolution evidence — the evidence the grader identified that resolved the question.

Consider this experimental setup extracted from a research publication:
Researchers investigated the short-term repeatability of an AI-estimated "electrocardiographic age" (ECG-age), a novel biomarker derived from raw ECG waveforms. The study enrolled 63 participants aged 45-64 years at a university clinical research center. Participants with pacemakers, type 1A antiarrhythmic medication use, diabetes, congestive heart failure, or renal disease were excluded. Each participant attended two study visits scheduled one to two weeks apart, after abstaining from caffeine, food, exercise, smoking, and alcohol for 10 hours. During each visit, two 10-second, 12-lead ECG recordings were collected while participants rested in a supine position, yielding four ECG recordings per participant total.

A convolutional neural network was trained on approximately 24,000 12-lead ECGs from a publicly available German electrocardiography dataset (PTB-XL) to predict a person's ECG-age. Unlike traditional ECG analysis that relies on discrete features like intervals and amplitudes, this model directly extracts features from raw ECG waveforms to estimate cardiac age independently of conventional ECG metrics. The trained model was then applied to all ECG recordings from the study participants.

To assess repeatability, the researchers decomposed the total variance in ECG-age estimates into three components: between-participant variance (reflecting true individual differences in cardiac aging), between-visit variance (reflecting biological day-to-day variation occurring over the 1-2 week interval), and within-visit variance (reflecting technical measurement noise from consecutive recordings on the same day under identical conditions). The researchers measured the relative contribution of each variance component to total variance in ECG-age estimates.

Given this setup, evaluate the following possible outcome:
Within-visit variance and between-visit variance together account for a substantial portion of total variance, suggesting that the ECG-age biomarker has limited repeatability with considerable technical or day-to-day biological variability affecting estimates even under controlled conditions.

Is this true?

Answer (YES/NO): NO